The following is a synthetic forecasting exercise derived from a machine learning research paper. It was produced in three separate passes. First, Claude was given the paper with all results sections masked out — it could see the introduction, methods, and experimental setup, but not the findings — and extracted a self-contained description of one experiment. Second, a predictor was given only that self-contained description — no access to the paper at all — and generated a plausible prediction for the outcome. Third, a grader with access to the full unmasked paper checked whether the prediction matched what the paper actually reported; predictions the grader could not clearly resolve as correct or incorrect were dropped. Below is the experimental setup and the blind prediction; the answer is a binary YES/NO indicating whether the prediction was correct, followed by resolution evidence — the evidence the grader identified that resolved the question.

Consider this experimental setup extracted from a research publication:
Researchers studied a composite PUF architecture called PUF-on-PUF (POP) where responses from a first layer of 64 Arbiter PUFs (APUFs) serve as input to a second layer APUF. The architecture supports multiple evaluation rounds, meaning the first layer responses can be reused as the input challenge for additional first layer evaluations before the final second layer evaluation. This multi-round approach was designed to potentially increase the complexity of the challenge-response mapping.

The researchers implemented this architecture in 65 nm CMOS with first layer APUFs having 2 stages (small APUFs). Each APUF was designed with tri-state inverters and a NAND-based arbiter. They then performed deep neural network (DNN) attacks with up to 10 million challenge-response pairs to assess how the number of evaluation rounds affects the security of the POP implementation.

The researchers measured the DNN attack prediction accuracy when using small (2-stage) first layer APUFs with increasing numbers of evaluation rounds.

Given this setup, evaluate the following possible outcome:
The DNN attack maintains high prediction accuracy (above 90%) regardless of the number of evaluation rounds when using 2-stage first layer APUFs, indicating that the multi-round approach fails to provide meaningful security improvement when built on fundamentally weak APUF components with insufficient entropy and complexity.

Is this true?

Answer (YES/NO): NO